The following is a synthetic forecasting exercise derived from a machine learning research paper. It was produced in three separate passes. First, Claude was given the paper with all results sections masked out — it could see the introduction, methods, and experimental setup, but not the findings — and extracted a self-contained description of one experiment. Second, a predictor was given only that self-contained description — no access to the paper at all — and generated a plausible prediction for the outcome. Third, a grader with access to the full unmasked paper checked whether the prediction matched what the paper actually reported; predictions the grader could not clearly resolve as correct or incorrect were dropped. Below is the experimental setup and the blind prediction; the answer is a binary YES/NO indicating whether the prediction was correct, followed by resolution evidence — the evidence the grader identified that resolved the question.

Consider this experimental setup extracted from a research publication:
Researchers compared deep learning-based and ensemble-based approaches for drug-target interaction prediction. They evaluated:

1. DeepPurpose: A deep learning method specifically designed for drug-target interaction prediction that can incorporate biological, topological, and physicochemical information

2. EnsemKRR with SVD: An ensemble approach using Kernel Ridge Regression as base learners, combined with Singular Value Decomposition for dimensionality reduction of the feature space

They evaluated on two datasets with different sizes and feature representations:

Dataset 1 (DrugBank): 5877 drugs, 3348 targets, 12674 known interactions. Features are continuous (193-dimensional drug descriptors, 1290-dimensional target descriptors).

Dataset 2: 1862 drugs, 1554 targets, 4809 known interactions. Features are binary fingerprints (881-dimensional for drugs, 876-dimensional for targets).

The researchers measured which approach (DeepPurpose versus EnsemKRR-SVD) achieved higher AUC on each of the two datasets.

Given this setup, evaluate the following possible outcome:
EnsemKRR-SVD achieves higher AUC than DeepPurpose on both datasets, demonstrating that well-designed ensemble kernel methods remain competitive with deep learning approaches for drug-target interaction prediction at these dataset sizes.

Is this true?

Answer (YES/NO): YES